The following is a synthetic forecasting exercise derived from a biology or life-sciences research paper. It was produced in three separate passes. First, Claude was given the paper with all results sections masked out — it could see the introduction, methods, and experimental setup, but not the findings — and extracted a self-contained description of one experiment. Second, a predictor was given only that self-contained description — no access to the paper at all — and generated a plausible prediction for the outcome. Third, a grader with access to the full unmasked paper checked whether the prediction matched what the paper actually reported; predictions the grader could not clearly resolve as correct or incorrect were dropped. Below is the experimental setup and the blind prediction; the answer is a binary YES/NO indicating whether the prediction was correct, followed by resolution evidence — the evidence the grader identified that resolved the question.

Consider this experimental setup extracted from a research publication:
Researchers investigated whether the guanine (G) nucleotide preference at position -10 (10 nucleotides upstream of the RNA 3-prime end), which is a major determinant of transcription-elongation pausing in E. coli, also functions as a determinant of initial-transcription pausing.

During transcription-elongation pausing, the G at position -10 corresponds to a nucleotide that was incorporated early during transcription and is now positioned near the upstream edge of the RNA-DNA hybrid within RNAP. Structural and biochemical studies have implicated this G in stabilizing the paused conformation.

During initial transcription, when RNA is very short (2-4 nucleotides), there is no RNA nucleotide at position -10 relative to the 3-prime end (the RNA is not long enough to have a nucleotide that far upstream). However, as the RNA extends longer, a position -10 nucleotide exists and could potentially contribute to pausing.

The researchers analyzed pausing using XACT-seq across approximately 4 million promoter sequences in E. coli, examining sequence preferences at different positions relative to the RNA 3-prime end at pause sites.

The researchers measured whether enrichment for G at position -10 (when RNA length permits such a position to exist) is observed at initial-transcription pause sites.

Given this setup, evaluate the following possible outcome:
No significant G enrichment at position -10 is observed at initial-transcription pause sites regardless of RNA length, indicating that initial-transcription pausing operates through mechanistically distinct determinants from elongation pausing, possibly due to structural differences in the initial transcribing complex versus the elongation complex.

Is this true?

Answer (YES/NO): NO